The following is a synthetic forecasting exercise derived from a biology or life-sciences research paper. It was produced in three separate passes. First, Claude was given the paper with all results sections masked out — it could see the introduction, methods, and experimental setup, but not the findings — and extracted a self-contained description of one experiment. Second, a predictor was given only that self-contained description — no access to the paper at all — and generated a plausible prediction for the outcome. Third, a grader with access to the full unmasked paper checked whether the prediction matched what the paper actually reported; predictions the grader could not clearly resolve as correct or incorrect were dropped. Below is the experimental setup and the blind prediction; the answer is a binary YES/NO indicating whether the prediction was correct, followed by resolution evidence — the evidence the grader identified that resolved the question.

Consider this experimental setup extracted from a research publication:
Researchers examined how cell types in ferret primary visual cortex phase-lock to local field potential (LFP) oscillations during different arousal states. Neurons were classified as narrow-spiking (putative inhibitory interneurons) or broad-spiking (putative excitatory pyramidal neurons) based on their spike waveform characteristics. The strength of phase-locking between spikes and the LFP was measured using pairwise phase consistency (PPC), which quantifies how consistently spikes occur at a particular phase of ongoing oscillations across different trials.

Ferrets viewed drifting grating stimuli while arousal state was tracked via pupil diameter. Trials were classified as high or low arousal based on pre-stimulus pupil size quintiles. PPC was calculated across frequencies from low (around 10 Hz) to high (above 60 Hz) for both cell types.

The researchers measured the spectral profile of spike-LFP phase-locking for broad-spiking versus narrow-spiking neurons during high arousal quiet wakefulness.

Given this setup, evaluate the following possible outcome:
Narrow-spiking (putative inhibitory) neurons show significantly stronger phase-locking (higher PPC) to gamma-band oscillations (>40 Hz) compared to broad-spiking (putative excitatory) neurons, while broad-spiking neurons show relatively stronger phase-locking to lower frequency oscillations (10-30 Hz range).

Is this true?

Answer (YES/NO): NO